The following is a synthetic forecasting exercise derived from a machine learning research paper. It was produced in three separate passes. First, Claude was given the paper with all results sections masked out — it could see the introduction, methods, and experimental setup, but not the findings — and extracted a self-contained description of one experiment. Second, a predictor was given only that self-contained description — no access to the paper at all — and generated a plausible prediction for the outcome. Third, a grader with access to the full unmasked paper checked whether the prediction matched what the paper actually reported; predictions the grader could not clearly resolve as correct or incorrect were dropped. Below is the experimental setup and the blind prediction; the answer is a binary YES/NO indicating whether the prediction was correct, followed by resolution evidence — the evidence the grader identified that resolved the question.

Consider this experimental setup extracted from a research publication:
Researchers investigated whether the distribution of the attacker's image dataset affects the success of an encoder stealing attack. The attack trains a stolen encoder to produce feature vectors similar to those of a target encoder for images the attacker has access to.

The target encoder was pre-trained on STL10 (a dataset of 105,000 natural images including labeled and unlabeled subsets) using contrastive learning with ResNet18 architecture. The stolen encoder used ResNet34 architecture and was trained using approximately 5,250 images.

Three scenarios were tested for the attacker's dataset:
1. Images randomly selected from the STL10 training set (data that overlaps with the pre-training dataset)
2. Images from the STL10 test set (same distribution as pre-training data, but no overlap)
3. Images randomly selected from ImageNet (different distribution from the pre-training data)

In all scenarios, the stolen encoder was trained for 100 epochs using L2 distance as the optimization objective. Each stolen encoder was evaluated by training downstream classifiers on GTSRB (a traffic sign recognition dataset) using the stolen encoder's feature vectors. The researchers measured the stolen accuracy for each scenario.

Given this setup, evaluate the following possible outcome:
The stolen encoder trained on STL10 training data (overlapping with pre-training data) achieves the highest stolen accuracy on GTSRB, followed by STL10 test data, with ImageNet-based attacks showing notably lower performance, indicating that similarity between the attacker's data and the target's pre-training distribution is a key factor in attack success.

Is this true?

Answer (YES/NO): NO